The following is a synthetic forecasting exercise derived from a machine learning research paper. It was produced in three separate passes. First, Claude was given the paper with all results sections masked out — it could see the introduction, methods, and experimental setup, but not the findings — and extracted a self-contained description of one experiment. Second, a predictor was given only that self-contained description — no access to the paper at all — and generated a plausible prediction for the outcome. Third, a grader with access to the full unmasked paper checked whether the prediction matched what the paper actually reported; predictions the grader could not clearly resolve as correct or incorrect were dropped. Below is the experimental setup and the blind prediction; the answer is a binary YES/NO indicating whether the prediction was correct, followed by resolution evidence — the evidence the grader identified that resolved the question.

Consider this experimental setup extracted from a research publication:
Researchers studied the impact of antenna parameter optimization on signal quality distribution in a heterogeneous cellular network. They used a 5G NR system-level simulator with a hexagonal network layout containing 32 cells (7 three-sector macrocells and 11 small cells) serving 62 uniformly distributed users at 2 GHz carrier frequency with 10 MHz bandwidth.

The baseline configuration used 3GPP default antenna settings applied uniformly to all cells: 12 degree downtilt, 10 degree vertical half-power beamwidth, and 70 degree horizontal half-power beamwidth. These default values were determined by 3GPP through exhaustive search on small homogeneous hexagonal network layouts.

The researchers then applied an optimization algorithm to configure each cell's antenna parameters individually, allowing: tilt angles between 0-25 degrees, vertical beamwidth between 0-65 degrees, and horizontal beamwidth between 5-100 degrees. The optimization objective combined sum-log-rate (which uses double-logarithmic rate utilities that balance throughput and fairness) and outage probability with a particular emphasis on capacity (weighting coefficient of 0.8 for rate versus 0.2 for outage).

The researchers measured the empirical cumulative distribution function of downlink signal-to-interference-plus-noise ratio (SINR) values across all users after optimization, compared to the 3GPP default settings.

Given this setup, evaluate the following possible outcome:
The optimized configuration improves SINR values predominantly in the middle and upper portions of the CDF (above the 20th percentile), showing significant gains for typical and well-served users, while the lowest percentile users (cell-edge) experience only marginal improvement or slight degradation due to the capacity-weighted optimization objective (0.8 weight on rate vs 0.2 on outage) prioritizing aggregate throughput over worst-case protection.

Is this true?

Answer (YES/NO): NO